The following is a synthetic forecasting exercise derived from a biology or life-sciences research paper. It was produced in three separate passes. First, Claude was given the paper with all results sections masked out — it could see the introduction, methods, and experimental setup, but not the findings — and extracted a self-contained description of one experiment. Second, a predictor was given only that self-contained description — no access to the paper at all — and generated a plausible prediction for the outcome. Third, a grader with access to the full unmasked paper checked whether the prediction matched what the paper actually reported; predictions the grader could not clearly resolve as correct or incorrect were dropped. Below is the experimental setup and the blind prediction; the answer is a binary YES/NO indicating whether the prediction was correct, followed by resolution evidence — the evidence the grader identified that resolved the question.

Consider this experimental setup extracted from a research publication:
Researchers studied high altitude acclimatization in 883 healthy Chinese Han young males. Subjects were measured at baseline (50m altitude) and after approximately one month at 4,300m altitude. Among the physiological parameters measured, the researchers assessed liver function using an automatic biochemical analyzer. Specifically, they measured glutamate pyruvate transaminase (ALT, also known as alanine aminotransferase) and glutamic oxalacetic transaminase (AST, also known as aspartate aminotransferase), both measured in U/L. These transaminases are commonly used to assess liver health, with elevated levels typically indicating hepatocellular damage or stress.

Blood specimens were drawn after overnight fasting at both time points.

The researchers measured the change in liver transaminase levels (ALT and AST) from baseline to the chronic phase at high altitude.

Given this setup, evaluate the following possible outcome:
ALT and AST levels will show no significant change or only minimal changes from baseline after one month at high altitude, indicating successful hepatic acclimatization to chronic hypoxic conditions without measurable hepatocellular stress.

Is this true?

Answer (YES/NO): NO